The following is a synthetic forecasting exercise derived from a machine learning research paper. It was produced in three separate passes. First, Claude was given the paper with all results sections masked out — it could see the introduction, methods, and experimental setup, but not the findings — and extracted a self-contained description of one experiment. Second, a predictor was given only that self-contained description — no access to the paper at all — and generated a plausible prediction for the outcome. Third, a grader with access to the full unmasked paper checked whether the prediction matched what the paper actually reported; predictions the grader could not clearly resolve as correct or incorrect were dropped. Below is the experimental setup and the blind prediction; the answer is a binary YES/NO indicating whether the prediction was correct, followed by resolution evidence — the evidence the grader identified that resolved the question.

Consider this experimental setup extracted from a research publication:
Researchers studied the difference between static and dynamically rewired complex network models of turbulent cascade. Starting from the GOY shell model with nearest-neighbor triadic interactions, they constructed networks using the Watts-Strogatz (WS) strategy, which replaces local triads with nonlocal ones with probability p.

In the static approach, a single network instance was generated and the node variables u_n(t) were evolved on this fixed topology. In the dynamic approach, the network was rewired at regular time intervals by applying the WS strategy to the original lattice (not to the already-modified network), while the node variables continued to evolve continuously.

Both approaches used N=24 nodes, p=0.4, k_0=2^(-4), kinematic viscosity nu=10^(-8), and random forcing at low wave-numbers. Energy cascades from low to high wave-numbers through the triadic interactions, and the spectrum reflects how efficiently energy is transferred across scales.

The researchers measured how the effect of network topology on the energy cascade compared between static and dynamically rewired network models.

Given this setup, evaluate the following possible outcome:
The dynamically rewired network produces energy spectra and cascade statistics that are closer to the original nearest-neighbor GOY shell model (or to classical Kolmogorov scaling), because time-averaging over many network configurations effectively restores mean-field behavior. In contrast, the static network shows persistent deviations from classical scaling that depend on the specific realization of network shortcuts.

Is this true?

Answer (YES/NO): YES